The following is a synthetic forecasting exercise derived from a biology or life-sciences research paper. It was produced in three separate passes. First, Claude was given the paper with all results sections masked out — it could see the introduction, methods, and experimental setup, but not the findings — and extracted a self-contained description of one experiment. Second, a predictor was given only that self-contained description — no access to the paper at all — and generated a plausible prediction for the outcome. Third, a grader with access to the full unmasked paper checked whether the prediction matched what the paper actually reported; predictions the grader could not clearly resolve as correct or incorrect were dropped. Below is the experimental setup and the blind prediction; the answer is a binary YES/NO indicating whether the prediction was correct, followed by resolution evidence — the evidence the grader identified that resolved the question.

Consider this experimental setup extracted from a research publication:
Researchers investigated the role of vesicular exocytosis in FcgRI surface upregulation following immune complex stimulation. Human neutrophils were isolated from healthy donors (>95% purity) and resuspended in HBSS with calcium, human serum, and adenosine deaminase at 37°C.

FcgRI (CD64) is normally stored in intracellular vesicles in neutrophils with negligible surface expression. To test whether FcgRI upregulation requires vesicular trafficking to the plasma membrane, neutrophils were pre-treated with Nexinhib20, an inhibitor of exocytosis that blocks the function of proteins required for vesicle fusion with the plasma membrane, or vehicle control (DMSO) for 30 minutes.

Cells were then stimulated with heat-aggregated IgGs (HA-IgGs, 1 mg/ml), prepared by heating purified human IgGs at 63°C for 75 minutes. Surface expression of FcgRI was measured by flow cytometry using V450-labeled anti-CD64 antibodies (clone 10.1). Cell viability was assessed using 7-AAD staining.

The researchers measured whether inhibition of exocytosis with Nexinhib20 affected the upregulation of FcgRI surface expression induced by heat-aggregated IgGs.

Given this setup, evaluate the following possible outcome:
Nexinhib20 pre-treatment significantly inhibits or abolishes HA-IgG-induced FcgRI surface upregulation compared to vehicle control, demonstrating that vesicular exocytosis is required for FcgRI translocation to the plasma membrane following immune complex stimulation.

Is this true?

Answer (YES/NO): YES